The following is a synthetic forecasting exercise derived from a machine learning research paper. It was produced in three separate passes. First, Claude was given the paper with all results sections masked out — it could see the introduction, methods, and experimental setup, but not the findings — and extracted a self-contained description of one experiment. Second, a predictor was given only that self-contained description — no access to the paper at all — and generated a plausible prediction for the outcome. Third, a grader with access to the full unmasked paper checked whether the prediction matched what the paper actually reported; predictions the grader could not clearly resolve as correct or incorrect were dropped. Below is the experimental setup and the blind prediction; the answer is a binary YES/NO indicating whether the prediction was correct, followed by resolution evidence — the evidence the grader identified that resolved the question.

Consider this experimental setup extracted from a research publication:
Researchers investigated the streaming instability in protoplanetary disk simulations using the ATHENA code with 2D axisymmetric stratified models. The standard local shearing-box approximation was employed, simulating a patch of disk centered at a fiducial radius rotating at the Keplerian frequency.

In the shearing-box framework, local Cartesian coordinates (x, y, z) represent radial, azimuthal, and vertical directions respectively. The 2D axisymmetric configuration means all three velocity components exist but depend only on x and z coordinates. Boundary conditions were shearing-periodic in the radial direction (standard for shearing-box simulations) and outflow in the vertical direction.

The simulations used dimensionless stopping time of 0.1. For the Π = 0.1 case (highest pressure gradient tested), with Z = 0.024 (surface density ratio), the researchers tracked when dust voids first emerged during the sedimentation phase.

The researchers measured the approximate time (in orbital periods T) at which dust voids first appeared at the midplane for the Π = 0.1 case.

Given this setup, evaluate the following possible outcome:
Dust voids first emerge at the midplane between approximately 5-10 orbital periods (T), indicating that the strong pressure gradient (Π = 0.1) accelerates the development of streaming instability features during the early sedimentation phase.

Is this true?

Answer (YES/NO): NO